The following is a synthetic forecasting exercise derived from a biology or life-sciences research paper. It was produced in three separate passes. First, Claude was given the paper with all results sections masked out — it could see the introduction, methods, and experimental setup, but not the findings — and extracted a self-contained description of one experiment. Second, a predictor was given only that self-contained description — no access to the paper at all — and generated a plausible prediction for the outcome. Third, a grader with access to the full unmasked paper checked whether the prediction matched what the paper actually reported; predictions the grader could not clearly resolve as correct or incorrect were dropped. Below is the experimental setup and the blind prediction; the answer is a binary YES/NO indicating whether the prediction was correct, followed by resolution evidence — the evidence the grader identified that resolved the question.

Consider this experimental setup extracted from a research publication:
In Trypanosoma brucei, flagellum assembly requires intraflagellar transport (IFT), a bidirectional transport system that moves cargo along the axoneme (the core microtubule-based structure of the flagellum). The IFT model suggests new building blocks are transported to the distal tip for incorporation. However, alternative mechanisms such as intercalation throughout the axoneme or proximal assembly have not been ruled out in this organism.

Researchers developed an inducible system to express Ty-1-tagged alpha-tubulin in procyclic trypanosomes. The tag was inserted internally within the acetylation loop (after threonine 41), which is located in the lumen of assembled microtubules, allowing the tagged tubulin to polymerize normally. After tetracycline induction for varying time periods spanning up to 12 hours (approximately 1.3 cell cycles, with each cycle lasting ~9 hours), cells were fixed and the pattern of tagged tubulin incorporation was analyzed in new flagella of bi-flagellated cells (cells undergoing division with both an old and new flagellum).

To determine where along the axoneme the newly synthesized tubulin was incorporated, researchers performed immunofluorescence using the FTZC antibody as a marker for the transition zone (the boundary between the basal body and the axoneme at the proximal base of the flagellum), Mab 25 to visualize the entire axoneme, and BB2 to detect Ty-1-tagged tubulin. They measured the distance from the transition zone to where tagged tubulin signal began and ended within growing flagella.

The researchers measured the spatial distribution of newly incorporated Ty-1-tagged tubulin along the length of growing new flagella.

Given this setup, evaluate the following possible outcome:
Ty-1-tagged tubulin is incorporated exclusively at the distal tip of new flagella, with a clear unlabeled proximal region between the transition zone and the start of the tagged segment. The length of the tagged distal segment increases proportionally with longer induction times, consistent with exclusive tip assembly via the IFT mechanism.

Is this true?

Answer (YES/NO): YES